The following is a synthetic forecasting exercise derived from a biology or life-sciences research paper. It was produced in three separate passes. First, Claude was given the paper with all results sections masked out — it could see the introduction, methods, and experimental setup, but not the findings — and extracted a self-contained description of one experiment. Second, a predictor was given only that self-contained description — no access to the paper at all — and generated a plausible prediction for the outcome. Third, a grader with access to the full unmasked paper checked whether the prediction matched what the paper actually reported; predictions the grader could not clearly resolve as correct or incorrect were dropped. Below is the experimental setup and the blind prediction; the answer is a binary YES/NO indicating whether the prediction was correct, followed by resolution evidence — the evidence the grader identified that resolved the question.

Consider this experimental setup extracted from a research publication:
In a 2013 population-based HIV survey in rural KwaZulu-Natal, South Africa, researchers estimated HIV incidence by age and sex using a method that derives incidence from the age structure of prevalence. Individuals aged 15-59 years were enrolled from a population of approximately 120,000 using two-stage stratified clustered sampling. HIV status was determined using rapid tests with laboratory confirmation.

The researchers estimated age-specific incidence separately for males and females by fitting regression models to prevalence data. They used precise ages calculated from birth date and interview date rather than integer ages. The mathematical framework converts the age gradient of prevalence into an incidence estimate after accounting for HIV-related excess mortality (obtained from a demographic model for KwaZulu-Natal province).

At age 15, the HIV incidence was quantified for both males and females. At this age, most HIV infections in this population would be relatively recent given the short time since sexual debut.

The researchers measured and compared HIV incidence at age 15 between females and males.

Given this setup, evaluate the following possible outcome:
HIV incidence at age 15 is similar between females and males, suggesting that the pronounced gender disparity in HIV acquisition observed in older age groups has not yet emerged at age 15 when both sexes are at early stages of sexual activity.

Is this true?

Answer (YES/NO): NO